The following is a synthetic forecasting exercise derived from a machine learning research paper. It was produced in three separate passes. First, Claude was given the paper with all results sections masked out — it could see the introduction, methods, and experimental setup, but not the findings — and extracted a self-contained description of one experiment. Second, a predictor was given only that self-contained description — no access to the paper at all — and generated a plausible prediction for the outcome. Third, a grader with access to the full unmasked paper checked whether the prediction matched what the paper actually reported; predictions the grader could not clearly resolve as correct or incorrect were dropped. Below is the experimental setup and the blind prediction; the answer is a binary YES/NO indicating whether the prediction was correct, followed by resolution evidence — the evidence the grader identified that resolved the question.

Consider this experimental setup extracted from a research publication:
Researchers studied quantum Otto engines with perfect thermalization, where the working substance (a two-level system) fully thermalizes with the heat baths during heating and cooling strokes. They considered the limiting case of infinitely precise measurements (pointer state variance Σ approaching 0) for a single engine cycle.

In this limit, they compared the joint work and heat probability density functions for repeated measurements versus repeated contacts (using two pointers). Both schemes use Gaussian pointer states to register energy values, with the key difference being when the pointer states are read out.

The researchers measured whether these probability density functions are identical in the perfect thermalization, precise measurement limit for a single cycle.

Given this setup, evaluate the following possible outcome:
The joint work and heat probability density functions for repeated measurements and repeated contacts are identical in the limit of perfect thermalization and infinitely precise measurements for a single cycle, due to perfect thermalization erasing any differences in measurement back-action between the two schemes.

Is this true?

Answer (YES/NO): YES